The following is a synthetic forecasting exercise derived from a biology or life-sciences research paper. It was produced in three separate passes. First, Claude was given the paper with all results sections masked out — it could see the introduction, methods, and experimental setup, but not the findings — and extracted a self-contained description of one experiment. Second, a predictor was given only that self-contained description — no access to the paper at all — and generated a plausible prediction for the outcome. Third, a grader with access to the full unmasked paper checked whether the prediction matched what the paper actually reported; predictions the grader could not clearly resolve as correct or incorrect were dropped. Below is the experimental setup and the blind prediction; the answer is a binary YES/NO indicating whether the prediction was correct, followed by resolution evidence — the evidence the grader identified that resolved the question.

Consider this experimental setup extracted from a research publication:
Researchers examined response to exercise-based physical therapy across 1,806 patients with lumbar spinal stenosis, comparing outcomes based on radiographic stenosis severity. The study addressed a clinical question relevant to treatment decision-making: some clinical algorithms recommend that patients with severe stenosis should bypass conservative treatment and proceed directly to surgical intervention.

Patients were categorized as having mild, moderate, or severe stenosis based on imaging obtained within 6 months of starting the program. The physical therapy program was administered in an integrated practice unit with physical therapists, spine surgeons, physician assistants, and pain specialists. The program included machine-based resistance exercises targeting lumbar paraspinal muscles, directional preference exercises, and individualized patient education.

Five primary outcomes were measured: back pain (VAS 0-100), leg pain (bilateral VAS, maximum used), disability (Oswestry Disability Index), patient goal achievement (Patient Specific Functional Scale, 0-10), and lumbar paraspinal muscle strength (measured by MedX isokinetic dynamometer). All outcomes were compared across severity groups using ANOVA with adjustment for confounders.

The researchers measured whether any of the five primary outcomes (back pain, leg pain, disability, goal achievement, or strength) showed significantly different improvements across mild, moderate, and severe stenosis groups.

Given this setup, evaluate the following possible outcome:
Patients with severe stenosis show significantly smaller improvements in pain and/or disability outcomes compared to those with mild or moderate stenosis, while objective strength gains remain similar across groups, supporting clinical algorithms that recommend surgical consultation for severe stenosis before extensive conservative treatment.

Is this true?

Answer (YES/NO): NO